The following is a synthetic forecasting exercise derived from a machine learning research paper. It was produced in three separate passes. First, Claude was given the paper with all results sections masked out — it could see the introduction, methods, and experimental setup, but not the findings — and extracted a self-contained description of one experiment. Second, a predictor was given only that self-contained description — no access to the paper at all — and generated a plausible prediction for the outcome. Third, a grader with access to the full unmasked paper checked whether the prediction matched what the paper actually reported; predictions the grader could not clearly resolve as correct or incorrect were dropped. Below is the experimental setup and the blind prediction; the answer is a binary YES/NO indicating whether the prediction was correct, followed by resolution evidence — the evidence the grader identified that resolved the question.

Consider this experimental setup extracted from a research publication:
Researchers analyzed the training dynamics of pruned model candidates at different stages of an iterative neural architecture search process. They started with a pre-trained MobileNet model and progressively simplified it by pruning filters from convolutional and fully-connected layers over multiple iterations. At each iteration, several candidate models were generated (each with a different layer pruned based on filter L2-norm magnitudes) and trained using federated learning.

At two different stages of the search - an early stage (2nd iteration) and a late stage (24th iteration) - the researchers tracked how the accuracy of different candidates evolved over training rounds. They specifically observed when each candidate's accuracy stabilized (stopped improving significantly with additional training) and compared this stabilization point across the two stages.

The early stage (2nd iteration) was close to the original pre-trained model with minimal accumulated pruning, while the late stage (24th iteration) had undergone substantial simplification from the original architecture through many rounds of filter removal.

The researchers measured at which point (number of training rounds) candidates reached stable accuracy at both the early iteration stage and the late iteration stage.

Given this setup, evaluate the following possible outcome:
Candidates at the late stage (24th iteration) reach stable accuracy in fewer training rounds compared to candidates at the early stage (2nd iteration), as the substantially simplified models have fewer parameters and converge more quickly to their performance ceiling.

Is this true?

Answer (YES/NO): NO